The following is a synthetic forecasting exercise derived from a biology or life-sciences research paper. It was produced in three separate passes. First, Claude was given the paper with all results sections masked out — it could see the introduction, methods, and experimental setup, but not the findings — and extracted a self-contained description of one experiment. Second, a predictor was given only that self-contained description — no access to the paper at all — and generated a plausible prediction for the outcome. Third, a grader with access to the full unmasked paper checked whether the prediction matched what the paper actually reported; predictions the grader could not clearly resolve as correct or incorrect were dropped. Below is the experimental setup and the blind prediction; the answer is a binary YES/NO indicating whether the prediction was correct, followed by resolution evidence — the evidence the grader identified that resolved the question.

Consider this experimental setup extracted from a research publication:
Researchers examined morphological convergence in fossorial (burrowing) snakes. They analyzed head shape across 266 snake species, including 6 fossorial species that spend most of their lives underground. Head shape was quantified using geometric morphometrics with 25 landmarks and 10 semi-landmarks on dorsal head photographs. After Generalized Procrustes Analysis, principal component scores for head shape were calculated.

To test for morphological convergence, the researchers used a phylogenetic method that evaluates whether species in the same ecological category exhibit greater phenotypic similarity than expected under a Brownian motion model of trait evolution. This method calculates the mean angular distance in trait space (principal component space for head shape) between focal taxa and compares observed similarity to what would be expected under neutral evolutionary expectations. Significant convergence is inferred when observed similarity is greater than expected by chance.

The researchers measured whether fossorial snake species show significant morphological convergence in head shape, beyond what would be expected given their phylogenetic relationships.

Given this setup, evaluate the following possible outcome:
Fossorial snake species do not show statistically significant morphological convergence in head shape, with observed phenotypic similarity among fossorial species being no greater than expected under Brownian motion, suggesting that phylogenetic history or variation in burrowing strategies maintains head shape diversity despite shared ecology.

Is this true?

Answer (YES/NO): NO